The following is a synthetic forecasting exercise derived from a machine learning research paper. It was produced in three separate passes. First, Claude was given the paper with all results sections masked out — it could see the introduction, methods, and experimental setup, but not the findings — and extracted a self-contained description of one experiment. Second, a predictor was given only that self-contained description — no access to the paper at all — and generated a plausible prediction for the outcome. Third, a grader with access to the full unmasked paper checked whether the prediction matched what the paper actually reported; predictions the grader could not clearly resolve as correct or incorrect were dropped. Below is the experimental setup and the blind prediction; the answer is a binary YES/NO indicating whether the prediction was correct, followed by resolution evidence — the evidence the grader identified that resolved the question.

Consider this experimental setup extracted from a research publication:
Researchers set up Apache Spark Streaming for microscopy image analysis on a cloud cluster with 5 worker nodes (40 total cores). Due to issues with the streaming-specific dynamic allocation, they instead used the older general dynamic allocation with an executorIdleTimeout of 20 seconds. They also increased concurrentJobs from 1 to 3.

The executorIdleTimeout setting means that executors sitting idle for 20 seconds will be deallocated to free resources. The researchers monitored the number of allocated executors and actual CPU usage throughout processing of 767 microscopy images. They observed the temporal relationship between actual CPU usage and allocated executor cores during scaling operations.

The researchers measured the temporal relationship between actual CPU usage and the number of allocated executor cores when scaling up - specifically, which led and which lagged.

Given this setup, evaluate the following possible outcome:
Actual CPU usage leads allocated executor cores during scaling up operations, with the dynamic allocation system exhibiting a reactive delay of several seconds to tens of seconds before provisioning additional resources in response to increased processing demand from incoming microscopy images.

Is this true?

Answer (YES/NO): YES